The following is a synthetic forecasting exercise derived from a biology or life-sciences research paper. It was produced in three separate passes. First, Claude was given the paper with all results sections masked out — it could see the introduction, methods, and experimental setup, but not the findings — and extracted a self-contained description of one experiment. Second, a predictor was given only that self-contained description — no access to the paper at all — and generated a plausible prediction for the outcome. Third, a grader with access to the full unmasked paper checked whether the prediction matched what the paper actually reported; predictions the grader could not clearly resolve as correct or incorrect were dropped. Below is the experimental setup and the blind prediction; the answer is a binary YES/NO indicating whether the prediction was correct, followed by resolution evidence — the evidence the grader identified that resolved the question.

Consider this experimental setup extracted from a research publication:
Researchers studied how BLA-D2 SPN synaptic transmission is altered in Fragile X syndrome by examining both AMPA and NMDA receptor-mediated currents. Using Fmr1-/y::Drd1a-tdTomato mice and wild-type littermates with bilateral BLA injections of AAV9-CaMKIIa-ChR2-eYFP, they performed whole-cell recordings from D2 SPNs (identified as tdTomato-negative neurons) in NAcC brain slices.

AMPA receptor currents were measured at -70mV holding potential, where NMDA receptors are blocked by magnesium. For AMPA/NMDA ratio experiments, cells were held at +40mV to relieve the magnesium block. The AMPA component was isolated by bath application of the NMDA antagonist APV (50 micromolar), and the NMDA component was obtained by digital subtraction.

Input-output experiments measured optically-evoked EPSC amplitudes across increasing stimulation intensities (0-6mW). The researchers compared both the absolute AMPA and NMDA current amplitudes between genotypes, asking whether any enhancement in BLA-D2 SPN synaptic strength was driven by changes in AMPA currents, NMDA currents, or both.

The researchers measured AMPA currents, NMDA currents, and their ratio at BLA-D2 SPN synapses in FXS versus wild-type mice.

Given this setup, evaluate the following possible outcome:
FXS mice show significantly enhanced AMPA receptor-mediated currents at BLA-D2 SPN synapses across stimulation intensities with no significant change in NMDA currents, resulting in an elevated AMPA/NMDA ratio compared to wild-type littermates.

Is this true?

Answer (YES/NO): NO